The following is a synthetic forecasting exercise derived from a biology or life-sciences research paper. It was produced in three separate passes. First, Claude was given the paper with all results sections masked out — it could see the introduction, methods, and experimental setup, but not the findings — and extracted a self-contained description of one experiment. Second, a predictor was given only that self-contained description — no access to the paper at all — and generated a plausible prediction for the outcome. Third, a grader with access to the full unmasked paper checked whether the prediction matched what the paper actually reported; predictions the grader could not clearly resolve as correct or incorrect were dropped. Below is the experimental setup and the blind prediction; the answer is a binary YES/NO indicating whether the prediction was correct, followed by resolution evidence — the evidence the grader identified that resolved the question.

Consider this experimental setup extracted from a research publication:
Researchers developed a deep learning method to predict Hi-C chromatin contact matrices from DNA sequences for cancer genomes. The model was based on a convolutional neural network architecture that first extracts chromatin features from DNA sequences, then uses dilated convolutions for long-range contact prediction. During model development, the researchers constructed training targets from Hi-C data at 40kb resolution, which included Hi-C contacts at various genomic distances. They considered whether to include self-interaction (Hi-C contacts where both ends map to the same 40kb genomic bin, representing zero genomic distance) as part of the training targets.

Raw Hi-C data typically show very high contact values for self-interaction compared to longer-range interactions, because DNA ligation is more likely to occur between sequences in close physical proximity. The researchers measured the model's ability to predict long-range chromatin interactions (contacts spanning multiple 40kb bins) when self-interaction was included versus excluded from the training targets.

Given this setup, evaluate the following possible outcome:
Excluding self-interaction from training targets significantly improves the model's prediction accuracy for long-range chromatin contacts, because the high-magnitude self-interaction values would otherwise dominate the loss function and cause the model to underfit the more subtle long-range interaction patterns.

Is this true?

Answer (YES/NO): YES